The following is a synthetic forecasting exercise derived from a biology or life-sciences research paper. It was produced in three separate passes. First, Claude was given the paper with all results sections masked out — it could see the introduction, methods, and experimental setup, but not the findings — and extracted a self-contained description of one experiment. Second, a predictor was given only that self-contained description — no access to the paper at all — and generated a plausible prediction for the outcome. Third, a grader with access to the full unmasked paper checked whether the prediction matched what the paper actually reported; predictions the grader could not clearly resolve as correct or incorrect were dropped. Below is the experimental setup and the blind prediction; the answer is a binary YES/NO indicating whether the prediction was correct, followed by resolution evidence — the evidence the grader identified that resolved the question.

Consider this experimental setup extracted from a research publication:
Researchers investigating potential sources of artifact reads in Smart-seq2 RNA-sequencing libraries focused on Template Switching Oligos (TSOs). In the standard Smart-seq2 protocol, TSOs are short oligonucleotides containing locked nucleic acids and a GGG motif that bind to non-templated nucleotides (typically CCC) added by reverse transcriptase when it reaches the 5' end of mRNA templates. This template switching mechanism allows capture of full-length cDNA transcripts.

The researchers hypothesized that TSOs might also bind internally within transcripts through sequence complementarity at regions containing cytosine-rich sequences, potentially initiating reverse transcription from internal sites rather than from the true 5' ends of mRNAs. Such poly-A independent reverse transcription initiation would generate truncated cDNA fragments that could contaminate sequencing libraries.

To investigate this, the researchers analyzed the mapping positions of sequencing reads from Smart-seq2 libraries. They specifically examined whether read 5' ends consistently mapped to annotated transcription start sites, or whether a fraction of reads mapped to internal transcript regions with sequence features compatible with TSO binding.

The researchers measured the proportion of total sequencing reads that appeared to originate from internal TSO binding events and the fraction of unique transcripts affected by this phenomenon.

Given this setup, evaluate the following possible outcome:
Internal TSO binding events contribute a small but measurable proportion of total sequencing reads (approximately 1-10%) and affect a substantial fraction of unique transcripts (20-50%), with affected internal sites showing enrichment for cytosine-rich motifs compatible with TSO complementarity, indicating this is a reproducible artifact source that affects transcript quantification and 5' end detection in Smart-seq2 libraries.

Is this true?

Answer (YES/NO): NO